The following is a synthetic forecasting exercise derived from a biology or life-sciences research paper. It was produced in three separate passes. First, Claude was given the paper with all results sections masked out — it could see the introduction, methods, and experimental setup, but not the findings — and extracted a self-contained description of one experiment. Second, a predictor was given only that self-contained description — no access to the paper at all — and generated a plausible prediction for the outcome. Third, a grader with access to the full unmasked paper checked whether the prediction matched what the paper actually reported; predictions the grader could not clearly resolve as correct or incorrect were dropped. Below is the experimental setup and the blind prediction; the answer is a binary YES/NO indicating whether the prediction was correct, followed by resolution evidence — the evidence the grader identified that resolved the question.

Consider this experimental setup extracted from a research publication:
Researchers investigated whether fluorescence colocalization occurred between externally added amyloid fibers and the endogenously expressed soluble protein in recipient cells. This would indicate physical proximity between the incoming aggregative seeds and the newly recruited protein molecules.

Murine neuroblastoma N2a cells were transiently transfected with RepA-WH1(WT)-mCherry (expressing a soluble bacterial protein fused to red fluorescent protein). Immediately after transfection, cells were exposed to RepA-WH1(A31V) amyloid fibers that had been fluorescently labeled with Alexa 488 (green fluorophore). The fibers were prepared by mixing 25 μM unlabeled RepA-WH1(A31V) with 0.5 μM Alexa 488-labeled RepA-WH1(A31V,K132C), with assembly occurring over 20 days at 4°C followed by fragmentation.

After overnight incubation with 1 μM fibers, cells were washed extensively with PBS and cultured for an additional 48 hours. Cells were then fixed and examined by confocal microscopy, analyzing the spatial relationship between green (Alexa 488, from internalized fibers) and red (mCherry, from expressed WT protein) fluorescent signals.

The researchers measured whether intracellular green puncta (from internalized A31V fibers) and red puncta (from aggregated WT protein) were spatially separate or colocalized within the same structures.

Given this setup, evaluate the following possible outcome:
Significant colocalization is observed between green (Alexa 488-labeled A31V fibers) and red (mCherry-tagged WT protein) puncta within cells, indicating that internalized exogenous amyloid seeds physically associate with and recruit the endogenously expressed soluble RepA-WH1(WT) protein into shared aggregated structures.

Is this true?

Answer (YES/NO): YES